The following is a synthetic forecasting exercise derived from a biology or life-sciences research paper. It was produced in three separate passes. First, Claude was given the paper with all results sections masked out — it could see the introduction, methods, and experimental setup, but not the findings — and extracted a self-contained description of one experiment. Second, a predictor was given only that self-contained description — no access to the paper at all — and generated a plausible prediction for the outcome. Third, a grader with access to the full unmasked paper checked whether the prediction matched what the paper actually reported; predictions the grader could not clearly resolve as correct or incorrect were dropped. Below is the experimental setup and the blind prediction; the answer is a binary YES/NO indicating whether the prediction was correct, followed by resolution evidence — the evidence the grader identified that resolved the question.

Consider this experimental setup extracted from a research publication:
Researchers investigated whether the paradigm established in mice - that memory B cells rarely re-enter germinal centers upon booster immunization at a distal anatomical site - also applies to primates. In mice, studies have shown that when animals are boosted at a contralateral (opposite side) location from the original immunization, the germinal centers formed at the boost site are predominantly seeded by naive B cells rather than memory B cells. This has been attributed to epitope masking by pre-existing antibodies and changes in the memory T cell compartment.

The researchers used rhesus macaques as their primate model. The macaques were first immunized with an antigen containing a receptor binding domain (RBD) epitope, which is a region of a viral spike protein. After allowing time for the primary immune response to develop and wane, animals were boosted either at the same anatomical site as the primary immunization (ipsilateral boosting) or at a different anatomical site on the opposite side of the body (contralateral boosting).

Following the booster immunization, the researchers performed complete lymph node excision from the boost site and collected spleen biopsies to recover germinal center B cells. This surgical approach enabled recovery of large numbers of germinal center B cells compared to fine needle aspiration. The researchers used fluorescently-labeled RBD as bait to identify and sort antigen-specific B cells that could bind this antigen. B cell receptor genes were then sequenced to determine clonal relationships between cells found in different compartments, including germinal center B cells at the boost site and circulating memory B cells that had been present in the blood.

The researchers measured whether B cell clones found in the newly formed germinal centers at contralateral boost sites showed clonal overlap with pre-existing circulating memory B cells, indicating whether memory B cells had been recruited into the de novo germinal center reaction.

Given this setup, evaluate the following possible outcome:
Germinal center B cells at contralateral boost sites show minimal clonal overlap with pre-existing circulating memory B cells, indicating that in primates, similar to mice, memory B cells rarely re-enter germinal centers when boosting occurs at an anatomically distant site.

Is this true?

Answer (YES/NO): NO